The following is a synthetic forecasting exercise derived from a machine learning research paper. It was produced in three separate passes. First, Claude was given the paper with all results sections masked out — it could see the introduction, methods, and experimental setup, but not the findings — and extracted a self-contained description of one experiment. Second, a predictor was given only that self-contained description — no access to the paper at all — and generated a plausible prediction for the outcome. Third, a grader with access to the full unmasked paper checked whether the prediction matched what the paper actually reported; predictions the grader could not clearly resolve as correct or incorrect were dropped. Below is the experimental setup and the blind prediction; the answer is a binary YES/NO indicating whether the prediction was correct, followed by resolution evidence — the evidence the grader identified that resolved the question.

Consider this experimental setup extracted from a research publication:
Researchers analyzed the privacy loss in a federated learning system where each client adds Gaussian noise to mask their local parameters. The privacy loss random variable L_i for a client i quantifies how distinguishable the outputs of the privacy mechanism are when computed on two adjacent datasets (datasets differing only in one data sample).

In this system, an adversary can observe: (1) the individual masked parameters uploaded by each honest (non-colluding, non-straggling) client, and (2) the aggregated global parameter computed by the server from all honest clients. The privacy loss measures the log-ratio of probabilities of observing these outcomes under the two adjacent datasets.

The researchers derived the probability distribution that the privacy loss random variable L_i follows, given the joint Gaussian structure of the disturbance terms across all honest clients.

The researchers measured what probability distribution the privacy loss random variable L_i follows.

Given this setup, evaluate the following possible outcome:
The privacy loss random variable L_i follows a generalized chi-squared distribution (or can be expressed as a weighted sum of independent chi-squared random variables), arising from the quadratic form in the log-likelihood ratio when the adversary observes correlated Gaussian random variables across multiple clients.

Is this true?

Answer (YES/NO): NO